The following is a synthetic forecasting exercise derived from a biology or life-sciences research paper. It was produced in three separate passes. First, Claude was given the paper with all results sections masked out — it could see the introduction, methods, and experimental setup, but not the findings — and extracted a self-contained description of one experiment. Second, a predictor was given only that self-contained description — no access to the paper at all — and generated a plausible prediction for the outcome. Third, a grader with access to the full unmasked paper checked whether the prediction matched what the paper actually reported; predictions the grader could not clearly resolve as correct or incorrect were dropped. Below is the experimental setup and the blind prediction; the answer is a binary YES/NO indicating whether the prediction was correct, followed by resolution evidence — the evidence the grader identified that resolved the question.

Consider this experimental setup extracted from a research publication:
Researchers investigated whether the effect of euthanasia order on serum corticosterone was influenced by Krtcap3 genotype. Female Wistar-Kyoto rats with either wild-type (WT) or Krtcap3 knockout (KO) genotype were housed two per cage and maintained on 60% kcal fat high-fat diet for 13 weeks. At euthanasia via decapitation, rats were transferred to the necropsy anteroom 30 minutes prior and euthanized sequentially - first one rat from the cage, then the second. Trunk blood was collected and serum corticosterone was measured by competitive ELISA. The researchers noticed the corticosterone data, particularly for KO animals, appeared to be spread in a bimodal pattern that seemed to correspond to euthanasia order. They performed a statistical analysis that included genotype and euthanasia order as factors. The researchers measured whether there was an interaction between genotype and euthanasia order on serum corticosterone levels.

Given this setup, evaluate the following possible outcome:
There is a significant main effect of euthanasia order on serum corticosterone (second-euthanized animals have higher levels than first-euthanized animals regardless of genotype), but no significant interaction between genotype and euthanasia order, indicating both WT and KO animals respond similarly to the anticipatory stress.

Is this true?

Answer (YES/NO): NO